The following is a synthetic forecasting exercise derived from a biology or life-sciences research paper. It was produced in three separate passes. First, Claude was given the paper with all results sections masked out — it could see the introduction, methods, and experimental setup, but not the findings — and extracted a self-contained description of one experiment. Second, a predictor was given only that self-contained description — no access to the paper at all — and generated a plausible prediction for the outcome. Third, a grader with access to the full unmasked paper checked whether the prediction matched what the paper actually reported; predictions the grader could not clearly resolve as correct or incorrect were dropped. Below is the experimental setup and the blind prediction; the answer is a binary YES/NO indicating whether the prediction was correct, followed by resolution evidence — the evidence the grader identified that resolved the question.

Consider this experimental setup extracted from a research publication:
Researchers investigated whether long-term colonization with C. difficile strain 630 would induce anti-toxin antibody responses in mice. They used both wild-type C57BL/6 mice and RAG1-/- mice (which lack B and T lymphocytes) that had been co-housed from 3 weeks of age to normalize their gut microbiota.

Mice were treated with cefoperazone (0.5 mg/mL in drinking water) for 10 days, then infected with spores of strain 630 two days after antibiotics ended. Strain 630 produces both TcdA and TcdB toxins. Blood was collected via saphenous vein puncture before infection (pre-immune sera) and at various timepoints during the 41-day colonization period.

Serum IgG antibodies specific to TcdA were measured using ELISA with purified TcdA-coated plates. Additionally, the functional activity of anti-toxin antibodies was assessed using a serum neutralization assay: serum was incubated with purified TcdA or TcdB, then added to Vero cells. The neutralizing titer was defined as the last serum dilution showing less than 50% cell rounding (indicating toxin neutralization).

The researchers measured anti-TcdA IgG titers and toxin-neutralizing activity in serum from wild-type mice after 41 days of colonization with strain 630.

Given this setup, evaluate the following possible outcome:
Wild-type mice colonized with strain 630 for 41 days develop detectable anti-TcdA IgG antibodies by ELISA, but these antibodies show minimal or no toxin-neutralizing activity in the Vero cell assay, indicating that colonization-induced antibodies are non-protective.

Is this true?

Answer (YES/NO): NO